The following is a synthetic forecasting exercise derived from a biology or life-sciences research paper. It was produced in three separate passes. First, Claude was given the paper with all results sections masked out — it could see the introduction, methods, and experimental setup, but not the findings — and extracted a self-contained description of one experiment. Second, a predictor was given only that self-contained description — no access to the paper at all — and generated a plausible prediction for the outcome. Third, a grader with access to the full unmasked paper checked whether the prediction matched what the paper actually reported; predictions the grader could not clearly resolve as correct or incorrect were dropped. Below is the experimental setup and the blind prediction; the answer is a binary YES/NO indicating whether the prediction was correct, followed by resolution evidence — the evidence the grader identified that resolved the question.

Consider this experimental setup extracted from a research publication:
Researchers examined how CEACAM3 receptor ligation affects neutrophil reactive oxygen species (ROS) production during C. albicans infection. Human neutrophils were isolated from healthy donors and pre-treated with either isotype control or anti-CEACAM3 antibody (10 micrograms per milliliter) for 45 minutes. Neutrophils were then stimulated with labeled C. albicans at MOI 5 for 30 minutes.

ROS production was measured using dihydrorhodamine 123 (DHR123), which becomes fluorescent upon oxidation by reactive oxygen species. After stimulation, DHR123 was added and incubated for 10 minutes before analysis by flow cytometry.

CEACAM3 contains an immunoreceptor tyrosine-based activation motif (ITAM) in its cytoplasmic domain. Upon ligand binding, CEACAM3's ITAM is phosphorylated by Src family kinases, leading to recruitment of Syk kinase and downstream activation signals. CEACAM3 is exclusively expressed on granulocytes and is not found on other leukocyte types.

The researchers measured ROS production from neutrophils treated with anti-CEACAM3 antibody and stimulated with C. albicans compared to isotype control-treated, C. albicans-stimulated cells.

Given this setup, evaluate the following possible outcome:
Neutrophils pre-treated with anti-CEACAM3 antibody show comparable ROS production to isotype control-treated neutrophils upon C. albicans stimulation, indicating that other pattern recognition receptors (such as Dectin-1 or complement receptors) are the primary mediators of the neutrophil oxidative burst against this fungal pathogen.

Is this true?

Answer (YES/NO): YES